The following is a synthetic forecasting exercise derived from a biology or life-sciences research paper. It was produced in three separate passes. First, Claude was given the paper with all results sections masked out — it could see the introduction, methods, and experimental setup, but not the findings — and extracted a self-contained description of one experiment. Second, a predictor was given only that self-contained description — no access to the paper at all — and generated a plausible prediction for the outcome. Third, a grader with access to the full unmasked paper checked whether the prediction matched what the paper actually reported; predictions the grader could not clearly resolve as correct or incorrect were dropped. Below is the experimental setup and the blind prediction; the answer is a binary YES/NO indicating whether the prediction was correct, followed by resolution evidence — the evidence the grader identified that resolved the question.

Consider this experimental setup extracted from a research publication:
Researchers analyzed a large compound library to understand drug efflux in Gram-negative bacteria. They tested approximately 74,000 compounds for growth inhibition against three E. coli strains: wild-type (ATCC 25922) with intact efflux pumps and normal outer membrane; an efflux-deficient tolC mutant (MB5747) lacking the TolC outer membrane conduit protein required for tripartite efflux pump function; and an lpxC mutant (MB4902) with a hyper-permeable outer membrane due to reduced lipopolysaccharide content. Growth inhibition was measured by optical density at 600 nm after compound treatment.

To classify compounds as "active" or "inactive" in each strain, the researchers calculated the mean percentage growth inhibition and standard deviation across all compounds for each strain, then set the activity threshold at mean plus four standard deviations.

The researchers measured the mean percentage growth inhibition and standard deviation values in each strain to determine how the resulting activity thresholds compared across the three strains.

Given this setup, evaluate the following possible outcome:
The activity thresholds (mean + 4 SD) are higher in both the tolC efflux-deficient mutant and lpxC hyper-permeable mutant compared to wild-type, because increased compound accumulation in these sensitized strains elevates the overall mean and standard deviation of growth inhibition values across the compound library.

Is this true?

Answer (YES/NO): YES